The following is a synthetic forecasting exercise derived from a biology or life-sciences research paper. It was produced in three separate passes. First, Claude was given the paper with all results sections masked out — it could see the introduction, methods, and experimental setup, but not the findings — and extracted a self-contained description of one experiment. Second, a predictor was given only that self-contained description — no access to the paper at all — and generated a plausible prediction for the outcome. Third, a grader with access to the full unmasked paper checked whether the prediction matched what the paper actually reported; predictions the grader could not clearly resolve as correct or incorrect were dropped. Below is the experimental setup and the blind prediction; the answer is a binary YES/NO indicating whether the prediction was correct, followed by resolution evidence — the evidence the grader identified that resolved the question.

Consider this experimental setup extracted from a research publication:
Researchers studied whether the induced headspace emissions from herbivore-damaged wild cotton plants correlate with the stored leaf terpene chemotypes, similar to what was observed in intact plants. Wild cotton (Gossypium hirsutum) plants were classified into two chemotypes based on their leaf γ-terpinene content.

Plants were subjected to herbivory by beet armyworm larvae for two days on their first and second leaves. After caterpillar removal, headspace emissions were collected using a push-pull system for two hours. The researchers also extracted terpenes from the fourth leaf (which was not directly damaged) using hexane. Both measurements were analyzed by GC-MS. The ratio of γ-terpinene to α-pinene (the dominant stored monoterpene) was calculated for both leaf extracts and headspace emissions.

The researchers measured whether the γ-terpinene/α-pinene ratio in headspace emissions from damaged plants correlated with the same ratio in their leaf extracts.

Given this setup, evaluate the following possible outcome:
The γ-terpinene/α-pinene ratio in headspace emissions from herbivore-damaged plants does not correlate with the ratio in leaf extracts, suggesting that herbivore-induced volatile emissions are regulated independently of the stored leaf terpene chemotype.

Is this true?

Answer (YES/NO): NO